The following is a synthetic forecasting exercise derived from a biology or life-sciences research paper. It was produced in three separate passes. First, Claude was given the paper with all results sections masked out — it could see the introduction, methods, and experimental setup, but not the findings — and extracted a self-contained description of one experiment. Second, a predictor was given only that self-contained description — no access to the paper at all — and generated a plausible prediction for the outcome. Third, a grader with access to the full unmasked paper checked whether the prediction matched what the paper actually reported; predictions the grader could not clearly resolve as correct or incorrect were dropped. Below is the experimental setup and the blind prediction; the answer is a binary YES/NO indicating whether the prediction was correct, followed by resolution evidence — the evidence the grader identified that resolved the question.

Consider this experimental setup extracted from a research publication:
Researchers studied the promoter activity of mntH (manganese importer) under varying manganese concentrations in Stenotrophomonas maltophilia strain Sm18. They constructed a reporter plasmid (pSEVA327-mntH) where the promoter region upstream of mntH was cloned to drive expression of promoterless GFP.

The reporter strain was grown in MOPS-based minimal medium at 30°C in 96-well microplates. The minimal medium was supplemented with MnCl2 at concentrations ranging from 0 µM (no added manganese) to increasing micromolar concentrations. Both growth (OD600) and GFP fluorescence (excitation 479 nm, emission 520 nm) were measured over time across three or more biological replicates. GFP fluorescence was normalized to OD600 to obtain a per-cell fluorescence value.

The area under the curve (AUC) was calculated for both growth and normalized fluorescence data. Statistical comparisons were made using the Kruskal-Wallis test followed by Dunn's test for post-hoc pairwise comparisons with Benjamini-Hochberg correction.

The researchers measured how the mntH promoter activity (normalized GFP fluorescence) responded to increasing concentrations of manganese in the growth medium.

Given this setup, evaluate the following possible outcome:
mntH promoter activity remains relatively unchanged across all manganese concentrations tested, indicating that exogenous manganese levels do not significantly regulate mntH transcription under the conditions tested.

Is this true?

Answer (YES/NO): NO